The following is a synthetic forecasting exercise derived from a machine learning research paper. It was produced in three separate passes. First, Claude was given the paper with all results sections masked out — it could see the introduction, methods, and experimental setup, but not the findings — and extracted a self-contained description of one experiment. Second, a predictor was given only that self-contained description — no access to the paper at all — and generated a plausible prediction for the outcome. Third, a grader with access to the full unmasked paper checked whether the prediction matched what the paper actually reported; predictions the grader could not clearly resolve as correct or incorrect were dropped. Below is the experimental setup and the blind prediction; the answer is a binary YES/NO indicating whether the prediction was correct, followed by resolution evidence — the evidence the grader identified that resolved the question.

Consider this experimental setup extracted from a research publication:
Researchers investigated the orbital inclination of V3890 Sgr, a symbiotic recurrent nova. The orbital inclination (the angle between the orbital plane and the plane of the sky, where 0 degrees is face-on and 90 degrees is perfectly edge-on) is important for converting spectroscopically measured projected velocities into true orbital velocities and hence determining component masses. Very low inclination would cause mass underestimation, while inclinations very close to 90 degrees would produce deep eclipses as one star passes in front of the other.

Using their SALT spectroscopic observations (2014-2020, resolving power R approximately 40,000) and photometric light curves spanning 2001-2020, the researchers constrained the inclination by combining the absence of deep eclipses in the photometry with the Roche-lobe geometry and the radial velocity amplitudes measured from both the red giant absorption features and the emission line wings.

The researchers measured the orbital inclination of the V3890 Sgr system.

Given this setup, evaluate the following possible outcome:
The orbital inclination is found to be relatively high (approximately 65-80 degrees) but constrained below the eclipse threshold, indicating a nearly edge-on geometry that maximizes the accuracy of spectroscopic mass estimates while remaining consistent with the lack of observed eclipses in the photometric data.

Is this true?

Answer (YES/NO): YES